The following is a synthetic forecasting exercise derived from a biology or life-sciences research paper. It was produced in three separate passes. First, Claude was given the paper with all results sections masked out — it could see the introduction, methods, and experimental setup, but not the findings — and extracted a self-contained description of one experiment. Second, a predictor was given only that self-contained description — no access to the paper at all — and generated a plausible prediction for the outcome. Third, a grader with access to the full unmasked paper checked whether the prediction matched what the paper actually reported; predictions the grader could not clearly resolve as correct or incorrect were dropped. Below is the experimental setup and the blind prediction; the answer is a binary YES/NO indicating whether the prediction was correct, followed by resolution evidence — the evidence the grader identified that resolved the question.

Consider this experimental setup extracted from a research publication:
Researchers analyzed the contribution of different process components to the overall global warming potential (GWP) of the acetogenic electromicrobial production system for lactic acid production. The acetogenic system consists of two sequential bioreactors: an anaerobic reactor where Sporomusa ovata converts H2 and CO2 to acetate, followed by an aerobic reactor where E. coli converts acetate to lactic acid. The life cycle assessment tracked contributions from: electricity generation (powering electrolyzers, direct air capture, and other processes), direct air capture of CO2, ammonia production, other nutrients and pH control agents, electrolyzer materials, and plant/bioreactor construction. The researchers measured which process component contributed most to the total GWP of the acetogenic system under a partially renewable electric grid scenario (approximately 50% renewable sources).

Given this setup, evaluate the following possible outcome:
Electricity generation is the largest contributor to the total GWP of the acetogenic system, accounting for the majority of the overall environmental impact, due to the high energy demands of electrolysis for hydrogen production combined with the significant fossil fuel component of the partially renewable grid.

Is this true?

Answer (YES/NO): YES